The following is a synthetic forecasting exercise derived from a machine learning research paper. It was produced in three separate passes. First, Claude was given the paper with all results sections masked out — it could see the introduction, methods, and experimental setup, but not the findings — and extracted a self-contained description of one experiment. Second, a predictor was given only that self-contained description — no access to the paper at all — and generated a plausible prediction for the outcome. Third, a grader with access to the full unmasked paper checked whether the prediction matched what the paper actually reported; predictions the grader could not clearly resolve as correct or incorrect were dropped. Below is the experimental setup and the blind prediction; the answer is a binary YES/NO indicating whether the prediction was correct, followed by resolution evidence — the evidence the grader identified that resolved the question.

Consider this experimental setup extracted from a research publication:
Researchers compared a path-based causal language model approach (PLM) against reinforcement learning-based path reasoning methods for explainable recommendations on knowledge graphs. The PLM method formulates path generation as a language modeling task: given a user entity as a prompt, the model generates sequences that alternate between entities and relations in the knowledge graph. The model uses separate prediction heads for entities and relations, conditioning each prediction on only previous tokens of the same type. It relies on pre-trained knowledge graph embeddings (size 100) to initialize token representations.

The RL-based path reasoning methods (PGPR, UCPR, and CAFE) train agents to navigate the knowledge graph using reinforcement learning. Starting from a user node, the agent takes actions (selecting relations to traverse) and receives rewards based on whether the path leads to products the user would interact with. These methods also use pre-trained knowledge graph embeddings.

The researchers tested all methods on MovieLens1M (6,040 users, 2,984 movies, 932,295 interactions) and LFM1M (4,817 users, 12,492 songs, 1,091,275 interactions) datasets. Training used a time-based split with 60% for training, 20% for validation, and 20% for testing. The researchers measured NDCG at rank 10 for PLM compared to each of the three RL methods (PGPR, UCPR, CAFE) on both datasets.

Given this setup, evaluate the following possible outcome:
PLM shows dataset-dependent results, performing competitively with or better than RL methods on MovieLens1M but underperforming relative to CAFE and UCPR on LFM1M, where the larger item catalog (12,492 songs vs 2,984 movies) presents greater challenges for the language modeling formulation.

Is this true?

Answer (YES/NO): NO